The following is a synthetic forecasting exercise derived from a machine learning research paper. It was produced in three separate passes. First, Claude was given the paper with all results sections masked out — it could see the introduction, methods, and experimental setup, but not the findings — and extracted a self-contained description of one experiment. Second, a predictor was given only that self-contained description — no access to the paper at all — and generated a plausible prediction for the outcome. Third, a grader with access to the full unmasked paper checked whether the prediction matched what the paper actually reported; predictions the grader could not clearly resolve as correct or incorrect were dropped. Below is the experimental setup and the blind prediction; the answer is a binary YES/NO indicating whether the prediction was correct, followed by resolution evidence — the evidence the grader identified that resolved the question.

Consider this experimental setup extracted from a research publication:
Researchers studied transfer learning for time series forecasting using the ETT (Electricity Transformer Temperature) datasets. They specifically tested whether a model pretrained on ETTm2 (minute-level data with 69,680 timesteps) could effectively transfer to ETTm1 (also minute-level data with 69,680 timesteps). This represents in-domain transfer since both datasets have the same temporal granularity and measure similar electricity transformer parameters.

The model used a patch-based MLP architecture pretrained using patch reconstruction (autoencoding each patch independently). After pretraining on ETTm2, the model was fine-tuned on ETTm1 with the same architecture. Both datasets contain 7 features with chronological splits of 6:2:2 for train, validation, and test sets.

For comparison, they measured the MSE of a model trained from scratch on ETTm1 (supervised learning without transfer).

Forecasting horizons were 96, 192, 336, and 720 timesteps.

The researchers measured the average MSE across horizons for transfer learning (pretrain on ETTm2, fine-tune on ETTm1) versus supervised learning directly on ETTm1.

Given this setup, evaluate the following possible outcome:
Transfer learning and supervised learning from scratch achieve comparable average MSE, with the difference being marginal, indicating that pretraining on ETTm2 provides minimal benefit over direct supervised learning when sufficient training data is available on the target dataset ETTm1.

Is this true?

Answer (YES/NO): NO